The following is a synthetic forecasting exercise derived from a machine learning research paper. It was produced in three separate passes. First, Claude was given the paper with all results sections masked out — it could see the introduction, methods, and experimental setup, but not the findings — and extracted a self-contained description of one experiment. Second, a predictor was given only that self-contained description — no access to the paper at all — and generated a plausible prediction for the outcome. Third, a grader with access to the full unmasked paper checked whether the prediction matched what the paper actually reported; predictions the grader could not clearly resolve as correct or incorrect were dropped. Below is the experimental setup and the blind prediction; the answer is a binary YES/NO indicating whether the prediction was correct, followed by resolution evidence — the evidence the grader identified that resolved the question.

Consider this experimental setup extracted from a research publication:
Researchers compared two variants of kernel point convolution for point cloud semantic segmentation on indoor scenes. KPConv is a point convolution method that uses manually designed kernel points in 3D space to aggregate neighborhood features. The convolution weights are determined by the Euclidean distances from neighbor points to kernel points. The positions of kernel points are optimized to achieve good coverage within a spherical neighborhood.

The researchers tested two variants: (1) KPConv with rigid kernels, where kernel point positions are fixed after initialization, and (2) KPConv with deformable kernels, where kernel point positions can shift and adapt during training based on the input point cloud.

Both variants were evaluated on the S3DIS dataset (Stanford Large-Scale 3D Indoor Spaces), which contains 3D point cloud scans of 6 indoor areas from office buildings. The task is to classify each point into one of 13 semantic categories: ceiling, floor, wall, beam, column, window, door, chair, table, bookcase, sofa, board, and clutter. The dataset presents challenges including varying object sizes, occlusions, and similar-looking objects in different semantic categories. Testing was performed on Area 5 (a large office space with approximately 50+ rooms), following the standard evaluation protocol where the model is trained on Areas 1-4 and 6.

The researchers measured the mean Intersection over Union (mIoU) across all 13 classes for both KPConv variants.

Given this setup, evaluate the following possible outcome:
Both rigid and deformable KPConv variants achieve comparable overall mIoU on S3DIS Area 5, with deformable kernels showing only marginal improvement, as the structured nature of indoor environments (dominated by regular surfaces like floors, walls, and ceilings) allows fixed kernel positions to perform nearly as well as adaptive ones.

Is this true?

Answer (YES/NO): YES